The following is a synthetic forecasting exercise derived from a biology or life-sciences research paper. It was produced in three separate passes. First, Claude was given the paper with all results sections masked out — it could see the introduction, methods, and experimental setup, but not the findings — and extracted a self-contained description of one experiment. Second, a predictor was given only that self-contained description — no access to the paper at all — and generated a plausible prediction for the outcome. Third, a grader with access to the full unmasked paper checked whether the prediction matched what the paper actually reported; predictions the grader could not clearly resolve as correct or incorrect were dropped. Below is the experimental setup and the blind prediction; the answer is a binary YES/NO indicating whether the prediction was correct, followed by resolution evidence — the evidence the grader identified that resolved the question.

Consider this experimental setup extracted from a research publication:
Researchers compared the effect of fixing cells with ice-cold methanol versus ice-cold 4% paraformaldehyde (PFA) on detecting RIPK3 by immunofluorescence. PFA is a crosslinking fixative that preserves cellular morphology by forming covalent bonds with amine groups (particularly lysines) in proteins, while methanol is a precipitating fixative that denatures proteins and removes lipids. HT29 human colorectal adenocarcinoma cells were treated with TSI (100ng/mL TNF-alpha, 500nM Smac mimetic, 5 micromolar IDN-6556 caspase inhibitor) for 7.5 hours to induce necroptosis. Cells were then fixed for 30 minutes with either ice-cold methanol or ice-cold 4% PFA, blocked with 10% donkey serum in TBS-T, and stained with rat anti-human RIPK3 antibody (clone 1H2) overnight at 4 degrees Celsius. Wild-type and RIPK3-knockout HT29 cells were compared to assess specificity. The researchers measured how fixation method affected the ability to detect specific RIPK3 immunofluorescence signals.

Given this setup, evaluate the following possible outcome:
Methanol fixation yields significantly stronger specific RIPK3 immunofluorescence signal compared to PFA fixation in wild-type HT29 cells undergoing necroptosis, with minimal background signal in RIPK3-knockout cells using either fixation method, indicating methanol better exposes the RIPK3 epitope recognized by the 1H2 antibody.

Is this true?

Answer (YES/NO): NO